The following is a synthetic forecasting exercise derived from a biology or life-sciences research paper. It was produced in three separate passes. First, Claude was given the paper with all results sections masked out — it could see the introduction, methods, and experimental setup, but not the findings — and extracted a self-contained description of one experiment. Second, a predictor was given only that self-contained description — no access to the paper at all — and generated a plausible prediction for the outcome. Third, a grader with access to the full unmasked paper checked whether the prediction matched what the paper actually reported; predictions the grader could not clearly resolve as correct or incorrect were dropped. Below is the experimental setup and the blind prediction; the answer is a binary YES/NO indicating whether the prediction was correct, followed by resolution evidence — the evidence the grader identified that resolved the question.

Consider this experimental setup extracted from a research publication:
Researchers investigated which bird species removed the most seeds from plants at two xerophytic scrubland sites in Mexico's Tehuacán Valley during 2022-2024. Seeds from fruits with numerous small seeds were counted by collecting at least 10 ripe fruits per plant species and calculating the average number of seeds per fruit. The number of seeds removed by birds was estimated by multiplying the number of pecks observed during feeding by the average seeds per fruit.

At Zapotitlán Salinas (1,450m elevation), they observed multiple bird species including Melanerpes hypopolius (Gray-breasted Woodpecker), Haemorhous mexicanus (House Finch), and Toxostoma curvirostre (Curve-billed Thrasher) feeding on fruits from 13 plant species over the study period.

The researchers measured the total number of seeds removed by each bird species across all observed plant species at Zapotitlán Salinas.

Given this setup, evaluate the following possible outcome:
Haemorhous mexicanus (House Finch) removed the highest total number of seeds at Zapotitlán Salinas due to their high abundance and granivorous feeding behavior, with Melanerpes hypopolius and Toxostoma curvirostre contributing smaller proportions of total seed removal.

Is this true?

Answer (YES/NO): NO